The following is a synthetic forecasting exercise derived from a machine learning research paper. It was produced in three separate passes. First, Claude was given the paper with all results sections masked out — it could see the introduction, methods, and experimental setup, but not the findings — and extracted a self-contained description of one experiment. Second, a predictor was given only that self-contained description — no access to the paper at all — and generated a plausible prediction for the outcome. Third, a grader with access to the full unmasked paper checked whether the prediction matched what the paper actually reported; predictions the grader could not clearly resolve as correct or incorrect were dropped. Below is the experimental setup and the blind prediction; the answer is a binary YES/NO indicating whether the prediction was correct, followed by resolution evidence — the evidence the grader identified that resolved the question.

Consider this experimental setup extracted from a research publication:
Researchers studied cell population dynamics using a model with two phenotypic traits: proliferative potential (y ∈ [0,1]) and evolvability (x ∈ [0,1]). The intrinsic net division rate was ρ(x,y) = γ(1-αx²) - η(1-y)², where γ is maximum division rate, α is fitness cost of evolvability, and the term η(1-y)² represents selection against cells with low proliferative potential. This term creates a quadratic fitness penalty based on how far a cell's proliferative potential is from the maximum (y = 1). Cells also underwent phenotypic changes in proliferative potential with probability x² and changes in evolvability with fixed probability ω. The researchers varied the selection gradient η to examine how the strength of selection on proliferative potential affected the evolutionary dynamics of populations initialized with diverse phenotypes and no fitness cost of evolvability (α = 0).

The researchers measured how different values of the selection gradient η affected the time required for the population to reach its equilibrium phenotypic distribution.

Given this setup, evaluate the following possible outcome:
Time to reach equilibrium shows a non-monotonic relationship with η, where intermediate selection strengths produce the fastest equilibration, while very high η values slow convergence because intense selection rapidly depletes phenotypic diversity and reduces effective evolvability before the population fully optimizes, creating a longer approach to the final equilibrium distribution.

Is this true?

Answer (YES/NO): NO